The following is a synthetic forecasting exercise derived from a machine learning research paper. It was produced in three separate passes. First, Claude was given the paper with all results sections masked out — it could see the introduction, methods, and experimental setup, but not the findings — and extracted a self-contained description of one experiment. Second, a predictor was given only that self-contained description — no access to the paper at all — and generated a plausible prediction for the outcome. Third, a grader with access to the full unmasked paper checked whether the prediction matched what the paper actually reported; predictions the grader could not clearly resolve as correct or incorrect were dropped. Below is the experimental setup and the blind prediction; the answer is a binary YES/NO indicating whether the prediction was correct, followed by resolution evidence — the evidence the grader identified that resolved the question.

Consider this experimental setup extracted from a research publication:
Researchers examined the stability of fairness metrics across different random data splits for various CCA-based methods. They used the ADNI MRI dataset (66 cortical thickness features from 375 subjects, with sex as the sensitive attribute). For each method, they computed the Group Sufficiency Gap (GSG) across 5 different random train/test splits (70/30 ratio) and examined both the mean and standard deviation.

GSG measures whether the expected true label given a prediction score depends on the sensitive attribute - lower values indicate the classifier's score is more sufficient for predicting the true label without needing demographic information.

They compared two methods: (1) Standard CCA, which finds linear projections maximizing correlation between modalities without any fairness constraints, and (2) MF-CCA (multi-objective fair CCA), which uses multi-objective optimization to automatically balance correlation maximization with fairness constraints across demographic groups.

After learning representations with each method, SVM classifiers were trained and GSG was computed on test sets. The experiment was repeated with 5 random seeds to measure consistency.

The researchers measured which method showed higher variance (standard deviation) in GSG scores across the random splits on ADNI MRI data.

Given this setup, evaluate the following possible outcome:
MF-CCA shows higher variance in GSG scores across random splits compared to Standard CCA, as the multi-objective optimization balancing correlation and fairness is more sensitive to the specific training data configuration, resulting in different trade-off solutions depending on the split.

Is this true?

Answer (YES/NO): NO